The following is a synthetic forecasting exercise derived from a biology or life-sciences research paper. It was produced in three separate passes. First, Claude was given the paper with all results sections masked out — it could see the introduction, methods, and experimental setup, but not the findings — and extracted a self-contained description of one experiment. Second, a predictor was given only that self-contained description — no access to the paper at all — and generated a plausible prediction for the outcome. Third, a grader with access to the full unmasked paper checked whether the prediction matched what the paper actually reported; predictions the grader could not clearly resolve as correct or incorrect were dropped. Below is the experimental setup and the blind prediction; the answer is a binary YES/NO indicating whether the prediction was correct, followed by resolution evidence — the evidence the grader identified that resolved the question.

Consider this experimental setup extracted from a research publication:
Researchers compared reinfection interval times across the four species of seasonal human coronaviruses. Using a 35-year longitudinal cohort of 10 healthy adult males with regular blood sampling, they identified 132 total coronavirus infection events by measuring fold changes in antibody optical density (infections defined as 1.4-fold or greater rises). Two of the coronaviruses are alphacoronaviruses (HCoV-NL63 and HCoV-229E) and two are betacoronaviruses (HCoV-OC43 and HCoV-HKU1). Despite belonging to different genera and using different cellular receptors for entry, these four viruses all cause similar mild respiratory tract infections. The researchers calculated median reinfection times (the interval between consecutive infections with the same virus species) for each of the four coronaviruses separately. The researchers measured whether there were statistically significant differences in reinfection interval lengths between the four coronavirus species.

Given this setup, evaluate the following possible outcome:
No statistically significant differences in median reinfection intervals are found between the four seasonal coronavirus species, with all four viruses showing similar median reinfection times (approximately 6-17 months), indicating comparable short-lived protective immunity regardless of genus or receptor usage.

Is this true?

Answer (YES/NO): NO